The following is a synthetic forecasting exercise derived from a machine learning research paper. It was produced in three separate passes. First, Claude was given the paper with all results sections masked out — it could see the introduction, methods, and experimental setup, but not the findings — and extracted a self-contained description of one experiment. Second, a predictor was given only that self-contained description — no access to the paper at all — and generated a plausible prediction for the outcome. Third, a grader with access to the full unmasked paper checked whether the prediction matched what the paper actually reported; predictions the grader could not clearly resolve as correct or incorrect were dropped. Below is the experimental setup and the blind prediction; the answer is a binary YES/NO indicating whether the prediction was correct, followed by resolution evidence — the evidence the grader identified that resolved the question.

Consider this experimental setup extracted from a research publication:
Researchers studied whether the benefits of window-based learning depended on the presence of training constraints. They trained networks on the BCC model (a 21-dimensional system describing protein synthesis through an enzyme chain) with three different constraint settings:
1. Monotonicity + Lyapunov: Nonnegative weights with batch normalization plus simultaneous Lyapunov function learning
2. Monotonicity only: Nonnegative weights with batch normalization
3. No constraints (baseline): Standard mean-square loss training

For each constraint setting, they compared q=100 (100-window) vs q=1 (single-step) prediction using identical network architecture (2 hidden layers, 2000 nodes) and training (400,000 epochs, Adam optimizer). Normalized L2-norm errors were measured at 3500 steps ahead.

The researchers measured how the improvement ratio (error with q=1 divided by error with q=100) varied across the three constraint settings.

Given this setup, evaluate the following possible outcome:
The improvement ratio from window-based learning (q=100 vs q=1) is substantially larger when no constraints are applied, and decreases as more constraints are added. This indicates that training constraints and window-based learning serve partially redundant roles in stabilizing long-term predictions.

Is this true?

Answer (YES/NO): NO